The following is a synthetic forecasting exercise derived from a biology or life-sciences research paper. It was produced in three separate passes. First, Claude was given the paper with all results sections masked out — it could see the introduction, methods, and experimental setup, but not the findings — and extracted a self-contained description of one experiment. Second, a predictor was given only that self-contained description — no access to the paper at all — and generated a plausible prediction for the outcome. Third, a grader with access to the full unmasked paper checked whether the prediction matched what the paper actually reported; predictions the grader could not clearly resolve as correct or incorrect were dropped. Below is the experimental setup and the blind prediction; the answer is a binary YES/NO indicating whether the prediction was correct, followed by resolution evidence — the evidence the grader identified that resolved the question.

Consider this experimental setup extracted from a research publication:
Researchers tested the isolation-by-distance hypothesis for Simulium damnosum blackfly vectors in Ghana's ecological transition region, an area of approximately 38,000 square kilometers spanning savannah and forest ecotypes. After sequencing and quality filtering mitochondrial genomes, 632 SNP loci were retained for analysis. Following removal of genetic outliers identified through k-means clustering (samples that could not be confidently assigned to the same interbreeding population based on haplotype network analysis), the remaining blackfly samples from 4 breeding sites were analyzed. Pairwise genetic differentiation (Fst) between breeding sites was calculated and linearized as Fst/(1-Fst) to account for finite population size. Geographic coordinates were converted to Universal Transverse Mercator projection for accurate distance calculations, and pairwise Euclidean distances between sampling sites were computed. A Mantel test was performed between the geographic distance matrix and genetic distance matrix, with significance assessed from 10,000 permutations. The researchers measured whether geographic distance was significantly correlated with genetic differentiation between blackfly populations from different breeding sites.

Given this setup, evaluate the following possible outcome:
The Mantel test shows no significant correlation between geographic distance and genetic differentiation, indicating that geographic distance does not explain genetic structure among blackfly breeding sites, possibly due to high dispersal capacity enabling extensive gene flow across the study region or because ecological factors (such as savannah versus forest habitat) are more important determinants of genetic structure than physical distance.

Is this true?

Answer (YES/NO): YES